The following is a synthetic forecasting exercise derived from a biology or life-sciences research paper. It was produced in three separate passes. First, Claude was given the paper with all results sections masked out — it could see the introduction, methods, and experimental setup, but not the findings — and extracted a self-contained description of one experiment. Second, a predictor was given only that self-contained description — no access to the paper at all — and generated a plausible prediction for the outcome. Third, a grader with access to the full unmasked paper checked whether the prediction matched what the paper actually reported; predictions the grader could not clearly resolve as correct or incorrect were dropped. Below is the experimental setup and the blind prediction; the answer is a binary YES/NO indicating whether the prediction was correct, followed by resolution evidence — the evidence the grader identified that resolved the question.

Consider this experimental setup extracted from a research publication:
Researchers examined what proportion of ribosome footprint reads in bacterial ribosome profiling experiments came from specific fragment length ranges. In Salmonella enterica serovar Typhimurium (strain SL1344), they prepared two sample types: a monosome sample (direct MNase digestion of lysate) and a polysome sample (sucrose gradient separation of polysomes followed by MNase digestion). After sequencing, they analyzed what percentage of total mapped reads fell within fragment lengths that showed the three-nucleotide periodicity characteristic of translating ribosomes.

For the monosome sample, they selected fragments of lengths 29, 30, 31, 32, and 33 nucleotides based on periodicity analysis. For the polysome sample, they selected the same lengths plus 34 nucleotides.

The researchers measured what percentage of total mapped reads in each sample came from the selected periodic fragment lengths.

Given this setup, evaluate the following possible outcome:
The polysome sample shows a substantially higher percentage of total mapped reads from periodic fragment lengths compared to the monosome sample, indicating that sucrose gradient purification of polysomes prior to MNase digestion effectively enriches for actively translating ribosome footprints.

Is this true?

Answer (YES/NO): NO